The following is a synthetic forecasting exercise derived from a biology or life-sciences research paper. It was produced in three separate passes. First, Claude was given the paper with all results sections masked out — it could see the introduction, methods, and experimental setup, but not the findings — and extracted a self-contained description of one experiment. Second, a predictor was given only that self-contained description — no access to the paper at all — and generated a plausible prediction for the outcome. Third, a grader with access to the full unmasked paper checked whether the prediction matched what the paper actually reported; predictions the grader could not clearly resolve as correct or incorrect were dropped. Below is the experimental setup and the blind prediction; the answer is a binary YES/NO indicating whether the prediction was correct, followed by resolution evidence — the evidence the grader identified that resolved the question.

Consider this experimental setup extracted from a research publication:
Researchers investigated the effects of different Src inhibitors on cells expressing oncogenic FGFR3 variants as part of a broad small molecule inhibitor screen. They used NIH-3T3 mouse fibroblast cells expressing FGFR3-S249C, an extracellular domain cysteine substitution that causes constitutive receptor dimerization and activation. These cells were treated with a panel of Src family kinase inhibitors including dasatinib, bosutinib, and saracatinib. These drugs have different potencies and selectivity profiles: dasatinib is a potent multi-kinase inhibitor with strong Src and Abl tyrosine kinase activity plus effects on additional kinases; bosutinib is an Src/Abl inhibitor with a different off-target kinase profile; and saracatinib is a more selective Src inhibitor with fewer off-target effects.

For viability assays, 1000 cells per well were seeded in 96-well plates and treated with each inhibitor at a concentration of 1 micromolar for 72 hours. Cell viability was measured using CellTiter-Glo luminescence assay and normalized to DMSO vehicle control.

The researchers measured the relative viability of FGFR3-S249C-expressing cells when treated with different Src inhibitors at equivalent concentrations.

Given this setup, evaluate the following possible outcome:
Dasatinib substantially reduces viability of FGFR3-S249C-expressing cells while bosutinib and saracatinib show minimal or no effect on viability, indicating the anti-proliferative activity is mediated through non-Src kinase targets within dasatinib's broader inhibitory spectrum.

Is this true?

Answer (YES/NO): NO